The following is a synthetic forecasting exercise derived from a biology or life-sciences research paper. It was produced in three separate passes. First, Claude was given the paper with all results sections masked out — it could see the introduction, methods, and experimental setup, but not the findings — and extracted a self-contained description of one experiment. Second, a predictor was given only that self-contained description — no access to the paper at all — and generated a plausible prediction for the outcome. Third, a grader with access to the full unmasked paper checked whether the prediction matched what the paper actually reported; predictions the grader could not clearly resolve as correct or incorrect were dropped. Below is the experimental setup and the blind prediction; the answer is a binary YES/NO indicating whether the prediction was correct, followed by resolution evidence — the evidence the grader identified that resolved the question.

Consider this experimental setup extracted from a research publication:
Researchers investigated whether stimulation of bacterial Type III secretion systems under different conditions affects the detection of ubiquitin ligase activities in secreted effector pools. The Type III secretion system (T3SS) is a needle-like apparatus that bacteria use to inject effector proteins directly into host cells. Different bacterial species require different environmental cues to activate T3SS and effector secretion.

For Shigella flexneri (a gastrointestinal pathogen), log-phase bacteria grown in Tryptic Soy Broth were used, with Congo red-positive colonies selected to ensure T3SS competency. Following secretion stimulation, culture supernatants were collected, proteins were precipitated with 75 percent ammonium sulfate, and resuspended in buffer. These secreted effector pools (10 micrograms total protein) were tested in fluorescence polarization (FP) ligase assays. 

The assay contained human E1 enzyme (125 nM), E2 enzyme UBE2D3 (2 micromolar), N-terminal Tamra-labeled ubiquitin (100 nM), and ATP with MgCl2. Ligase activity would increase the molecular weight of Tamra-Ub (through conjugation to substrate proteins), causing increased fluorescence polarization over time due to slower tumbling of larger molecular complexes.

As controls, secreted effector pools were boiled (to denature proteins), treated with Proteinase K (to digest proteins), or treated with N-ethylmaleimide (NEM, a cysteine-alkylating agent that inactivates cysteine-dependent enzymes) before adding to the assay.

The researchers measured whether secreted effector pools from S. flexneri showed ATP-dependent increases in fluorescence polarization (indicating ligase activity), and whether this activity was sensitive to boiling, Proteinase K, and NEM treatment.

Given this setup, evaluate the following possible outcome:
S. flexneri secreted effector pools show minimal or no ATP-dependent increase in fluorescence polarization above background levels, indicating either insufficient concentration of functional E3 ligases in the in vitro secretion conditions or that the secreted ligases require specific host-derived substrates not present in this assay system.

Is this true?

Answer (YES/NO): NO